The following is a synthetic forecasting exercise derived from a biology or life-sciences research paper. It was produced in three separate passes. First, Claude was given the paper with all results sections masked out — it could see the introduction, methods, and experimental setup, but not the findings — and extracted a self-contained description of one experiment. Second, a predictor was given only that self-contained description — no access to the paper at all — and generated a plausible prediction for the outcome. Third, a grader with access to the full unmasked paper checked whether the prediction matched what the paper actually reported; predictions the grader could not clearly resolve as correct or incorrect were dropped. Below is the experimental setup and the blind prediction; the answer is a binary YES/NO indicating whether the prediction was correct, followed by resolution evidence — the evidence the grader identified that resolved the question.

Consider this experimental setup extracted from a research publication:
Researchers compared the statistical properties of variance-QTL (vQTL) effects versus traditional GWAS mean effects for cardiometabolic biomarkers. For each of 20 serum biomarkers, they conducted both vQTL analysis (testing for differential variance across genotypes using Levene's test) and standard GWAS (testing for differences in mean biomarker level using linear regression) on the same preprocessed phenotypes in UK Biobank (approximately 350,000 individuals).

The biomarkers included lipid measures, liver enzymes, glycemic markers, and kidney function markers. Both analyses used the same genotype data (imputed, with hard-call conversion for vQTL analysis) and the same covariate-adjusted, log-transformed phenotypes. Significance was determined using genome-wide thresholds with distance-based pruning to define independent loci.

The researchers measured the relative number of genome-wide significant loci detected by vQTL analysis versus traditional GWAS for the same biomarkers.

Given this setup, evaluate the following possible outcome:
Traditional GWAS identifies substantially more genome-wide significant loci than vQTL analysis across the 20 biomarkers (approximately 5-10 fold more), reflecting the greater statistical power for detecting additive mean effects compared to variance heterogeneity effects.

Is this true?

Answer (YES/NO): NO